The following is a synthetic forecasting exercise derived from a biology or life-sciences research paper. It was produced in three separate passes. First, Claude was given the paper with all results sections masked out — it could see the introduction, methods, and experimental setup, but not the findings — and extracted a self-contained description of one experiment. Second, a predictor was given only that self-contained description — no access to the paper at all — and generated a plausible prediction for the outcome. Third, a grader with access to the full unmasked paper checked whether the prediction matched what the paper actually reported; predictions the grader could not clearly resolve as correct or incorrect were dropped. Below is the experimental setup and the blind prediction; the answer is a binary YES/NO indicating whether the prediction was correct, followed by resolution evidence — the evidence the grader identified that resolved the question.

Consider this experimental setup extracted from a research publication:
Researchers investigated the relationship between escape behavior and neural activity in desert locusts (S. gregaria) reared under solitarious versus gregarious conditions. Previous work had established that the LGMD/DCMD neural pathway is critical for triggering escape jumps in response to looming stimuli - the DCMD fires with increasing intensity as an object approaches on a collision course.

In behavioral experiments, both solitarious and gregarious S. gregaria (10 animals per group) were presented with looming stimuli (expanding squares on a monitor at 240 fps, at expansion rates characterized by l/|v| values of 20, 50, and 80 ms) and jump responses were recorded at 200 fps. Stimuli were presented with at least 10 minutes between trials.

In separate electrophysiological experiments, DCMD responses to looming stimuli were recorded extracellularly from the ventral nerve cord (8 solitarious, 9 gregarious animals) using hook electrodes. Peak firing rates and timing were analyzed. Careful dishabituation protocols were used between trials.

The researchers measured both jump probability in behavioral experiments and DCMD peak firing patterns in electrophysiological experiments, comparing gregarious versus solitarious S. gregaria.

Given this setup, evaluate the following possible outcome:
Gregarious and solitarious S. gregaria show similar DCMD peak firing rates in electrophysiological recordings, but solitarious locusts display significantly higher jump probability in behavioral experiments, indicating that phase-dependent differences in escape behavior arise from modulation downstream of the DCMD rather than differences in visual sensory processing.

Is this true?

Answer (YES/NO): NO